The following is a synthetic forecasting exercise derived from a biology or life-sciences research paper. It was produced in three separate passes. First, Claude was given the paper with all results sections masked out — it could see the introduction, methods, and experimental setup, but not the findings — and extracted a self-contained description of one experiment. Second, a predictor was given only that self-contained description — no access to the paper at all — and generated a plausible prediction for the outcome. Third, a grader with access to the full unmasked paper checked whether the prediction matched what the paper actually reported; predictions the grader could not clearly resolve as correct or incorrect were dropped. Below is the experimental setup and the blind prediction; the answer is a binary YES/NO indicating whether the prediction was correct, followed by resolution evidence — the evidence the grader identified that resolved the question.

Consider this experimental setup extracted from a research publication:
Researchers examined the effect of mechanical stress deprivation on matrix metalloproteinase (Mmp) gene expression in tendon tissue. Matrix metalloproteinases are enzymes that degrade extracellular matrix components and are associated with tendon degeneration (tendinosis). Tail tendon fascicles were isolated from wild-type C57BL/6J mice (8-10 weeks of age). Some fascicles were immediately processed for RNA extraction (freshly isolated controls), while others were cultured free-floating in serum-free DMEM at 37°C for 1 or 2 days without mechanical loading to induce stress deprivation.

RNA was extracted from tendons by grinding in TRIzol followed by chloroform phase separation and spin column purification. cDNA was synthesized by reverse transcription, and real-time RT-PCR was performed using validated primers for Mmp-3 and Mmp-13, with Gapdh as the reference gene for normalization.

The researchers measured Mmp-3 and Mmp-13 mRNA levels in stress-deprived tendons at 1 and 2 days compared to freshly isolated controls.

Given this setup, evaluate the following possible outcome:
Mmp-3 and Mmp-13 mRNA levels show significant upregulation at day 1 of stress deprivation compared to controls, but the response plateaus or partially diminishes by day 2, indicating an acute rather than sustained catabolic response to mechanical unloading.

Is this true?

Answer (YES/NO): NO